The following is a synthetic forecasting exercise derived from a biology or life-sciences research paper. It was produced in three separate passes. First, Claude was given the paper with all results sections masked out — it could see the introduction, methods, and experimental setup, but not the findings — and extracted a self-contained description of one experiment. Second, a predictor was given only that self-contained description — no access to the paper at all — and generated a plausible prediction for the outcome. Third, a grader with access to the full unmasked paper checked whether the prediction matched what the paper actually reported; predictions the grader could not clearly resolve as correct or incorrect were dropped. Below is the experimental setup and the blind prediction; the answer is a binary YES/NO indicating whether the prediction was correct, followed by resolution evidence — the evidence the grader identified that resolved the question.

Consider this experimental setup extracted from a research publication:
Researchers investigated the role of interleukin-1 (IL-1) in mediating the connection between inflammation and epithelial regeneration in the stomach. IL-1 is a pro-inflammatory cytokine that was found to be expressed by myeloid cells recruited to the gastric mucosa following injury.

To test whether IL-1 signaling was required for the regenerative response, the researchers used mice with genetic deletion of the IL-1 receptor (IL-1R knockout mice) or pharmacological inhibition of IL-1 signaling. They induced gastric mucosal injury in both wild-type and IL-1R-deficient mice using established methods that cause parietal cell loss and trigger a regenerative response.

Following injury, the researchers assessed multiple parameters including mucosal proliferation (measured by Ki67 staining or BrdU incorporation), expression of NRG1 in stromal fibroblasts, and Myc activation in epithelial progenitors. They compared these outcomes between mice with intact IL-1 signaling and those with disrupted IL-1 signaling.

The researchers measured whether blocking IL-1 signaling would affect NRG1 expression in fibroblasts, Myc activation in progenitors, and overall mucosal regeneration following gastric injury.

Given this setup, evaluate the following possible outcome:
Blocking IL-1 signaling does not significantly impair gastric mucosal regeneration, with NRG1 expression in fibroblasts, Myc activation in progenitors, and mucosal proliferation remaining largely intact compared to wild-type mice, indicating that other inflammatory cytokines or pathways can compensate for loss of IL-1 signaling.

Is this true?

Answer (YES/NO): NO